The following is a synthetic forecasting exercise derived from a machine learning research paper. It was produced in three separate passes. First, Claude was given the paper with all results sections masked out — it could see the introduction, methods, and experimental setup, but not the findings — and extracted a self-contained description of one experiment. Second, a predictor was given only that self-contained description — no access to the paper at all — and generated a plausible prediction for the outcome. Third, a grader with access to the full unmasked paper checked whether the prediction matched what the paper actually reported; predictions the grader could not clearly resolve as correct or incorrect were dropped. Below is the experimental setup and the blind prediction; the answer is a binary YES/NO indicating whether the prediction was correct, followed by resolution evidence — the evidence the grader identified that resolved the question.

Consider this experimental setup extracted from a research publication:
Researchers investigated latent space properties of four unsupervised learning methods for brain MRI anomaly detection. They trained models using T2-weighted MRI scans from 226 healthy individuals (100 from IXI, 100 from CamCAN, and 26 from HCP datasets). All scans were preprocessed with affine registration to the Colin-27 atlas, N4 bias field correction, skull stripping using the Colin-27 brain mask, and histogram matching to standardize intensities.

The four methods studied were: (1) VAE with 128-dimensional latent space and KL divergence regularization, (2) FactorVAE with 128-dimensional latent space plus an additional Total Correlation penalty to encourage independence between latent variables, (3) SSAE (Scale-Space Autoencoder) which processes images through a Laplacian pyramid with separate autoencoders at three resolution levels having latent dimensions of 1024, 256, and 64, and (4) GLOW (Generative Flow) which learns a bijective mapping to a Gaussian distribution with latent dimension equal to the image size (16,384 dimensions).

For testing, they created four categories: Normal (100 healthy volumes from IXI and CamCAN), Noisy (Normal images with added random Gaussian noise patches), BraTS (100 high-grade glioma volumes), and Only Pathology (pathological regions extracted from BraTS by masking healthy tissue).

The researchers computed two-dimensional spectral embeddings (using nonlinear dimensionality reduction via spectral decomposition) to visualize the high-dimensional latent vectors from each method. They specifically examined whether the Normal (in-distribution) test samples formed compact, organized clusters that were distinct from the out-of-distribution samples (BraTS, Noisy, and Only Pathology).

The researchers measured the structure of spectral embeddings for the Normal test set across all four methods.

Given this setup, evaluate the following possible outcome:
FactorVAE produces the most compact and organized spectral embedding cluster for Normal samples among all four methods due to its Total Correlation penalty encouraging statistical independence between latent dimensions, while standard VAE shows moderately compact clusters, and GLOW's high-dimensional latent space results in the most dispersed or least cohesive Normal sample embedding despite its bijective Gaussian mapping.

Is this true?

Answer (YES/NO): NO